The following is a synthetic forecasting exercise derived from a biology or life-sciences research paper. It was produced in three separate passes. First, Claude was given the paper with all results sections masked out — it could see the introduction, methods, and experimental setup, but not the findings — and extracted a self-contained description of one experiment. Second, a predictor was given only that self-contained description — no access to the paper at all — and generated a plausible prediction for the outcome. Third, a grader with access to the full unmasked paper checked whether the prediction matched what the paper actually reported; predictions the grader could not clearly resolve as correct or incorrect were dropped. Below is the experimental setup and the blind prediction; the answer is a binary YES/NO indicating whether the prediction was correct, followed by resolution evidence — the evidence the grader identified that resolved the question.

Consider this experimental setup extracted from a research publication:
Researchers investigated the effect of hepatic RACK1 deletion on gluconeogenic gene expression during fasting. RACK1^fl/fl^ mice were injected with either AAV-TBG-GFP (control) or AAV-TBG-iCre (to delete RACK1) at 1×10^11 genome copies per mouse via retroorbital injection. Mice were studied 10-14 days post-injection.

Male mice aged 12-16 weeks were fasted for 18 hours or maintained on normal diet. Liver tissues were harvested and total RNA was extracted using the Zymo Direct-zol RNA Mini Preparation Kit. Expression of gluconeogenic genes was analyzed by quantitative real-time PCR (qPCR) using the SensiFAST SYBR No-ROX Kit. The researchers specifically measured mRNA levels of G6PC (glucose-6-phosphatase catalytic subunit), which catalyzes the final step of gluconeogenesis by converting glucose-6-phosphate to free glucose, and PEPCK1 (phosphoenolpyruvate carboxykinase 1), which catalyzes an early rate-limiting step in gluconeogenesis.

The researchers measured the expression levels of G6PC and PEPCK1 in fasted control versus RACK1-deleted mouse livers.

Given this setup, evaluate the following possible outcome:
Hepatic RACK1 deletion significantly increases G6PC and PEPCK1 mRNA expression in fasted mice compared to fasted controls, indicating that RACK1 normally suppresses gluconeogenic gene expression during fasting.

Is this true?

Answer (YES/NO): NO